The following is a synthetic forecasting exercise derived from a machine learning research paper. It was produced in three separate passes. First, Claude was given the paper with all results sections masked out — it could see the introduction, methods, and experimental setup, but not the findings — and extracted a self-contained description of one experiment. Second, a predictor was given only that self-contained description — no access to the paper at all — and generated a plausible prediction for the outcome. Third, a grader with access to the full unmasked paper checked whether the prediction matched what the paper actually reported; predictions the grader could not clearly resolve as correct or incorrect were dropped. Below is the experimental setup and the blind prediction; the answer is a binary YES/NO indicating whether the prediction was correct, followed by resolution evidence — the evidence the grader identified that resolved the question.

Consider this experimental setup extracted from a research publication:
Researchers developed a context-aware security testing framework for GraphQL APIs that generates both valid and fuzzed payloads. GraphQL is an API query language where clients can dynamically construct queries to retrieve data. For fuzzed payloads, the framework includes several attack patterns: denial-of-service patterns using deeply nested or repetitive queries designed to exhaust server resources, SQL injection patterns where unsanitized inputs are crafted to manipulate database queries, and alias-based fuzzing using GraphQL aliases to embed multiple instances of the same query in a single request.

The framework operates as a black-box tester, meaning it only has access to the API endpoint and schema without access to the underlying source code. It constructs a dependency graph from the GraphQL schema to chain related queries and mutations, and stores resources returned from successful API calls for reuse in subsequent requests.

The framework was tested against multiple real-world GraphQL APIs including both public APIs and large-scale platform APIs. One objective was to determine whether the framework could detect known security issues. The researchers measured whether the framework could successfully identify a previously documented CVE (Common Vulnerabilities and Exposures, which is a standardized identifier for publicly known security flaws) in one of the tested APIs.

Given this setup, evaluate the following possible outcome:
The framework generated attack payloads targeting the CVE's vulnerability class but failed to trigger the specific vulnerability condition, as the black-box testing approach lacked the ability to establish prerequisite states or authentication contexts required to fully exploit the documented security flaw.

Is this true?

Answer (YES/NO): NO